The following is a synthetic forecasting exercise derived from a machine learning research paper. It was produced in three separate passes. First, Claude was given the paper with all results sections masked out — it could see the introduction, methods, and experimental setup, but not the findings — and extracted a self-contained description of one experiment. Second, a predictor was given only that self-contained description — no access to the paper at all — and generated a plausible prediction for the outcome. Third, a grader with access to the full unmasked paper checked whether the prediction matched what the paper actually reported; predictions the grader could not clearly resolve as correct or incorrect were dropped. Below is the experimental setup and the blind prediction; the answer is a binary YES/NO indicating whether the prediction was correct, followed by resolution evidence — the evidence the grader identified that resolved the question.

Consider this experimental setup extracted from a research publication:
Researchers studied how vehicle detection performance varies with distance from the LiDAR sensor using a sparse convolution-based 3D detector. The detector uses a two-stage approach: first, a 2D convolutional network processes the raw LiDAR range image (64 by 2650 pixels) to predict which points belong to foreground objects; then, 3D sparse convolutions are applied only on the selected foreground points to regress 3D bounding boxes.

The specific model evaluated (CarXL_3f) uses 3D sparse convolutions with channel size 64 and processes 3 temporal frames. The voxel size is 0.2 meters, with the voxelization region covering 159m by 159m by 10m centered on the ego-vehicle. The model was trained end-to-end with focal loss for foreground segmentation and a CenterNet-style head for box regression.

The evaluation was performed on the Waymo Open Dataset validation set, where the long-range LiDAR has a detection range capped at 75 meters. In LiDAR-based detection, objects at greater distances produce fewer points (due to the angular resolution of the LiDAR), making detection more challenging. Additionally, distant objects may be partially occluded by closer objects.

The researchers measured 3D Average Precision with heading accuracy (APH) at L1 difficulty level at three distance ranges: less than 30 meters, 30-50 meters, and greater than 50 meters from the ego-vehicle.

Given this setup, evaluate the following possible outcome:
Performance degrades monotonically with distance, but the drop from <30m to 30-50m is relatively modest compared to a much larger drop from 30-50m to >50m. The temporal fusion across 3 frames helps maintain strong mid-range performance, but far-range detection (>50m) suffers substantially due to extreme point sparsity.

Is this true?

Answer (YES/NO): NO